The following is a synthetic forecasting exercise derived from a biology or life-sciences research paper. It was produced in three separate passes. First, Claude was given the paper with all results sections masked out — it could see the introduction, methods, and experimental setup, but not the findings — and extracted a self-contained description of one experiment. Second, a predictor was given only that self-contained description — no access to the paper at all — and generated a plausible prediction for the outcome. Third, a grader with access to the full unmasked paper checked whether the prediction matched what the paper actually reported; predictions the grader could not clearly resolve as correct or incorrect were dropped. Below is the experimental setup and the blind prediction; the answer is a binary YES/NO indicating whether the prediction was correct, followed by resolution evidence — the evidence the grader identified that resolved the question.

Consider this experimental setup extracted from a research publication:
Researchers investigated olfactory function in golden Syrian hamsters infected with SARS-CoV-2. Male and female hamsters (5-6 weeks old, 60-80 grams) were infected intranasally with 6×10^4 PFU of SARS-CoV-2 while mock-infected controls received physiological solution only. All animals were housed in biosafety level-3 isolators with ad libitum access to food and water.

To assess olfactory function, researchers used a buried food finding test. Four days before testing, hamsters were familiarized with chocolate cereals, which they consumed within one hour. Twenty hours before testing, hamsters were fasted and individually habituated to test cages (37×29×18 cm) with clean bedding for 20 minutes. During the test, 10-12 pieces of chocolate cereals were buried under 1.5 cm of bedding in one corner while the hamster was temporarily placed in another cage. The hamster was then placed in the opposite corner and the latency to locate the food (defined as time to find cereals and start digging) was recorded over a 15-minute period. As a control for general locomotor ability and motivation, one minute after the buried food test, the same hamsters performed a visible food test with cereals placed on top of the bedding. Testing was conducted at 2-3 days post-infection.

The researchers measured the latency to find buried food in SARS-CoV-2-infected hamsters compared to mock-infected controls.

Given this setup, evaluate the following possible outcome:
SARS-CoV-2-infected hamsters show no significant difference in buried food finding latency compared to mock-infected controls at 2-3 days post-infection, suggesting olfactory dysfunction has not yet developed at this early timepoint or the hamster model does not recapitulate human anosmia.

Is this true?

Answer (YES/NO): NO